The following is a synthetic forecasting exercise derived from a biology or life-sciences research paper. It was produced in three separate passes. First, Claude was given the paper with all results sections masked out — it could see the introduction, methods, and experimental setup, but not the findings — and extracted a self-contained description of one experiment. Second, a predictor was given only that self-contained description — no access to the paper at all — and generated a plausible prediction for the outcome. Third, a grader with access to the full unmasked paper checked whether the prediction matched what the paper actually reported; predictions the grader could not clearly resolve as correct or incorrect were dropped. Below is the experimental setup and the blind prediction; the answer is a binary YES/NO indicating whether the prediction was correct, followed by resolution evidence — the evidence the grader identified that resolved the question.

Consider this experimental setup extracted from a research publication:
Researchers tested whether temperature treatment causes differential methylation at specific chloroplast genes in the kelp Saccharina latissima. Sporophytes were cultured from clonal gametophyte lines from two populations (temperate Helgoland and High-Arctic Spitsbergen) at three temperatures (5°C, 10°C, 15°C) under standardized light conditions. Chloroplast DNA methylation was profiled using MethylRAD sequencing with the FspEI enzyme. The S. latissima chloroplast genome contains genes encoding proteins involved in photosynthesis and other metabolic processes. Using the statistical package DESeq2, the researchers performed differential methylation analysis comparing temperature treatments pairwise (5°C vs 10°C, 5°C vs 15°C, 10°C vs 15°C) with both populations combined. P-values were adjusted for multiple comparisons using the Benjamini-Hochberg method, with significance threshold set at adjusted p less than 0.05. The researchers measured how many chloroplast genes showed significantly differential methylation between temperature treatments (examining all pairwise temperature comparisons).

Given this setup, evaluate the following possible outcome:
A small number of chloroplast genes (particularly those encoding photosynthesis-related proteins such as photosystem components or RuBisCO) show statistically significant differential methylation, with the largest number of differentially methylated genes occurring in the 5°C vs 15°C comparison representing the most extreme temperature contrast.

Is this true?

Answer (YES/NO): NO